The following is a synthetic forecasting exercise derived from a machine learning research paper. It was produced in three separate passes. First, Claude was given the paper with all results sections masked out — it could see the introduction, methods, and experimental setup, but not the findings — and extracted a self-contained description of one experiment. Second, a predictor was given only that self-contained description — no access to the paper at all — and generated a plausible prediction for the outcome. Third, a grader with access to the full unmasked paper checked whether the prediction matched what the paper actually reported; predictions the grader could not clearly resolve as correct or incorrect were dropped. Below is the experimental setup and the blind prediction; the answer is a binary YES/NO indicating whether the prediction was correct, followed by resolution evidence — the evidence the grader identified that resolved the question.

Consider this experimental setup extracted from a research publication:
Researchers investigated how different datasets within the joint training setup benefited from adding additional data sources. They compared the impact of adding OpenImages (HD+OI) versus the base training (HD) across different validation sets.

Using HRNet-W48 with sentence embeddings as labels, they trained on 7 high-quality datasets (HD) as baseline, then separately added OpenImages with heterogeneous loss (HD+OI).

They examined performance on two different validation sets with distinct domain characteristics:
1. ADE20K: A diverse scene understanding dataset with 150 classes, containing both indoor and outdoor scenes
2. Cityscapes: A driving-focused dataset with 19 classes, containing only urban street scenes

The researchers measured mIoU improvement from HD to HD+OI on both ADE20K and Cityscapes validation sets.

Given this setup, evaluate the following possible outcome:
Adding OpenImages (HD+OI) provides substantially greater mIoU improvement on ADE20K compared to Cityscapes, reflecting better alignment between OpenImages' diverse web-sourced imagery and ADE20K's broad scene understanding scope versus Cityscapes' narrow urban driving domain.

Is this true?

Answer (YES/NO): YES